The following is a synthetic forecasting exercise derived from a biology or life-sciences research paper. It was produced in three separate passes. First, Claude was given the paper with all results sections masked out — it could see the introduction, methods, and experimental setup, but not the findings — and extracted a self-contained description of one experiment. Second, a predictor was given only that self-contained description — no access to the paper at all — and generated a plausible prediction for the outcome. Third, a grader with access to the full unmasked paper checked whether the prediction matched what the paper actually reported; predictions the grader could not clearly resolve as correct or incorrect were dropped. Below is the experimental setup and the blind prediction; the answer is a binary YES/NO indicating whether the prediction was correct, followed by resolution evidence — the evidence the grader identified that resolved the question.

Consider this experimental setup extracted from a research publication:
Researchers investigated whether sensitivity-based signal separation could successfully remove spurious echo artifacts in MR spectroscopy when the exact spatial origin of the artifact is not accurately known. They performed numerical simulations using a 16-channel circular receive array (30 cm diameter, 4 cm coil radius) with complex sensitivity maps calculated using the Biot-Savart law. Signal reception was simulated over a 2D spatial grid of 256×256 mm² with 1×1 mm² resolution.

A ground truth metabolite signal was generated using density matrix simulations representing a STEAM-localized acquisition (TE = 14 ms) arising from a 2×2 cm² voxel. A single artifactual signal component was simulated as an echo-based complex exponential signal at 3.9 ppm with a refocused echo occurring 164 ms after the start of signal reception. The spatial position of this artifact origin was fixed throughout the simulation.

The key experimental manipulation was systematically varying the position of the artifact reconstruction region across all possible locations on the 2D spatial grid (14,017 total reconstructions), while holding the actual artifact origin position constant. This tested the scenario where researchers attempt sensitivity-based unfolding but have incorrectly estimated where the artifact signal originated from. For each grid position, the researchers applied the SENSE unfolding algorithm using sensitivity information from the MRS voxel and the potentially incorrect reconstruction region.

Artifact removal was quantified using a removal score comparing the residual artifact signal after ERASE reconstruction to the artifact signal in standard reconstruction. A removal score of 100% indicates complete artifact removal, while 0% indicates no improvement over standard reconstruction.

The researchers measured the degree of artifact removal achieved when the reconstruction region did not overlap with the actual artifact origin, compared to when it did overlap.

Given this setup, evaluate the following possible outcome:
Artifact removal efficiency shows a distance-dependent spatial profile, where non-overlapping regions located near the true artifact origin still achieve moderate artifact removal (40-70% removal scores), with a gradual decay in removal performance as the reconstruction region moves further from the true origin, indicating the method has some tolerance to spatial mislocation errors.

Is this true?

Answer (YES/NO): YES